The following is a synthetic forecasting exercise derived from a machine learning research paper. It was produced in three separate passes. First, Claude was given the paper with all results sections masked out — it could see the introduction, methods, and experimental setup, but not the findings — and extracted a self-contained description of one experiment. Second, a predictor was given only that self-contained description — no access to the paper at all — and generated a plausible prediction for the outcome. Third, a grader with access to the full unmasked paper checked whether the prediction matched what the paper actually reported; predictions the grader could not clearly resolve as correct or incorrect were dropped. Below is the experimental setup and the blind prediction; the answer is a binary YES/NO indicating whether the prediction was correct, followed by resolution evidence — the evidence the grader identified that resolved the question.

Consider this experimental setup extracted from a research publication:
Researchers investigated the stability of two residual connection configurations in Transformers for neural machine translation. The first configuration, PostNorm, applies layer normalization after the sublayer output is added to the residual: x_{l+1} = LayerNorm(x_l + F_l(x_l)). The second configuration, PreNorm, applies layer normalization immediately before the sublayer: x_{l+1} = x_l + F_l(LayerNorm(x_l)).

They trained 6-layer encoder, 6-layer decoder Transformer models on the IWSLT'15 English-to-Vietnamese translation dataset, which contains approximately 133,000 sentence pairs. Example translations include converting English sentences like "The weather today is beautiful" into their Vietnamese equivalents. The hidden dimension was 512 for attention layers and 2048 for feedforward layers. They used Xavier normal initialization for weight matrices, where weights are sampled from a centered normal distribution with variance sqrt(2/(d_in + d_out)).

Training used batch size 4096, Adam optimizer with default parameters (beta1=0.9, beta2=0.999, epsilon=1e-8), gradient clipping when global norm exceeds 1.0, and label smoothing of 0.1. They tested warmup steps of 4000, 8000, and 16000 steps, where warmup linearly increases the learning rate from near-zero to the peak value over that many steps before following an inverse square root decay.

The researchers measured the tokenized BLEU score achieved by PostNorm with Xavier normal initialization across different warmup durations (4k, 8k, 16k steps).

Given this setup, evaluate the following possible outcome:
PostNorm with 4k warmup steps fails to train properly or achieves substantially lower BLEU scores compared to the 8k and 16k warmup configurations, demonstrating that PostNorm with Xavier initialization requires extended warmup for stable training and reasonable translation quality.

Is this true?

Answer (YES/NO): NO